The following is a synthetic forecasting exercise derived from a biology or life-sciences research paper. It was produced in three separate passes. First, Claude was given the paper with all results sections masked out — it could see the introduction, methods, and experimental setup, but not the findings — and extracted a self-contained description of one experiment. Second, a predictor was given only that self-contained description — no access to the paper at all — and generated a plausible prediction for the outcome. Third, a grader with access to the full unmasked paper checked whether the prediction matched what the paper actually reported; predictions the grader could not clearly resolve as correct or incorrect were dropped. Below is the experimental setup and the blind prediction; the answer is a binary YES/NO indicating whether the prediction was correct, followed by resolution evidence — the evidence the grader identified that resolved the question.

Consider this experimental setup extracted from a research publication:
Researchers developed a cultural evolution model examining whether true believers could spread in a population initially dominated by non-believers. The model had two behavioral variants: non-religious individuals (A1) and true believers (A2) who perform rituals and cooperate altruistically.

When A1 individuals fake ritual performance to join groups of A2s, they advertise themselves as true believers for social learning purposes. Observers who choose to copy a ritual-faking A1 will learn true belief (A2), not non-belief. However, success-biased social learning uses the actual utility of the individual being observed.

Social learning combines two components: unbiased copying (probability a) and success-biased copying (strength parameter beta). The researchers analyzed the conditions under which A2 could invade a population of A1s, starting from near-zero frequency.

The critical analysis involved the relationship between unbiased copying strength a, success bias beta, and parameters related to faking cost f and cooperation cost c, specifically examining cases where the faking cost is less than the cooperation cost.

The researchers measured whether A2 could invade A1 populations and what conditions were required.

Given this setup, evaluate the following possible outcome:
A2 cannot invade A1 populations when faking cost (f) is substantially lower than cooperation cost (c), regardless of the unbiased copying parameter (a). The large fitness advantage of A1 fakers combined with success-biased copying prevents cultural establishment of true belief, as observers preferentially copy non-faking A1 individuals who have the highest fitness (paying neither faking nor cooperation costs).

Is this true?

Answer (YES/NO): NO